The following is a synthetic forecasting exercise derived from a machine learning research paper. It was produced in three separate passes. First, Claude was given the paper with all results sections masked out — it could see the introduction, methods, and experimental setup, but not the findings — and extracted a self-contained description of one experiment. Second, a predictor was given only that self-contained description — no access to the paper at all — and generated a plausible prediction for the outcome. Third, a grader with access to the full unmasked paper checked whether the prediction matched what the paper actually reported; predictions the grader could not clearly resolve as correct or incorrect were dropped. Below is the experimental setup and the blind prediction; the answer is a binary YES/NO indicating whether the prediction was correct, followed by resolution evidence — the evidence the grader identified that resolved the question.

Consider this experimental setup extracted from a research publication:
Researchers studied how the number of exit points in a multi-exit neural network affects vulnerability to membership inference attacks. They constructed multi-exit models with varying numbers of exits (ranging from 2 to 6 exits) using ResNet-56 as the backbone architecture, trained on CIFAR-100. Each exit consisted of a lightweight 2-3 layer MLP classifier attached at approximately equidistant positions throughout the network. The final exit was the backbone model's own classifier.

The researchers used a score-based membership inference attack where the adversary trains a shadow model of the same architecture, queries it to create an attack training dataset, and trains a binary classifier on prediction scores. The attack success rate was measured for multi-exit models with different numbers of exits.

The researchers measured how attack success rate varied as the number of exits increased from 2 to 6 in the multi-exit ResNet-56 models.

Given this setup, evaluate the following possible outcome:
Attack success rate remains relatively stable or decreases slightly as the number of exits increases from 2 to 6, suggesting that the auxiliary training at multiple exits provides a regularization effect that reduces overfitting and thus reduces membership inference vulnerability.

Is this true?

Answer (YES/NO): YES